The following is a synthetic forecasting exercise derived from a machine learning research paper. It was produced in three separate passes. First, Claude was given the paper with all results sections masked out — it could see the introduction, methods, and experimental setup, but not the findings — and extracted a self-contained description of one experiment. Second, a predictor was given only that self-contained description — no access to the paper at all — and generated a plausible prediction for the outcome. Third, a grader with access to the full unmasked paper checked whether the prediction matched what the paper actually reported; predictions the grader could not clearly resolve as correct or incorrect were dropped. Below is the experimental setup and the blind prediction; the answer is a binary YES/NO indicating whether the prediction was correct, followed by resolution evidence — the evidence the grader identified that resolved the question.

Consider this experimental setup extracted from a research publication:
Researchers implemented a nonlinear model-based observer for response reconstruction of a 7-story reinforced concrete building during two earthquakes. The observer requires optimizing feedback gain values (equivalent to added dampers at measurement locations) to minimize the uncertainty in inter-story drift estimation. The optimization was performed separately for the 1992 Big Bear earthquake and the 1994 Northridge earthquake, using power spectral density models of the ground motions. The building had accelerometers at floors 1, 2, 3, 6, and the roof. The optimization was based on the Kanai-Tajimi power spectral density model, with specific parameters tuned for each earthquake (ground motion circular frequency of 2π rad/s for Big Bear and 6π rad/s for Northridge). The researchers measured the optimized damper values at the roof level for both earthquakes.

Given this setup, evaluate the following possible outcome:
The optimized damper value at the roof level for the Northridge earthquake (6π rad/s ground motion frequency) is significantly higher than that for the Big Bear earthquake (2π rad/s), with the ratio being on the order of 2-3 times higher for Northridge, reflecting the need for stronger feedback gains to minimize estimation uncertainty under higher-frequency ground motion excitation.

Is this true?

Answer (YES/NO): NO